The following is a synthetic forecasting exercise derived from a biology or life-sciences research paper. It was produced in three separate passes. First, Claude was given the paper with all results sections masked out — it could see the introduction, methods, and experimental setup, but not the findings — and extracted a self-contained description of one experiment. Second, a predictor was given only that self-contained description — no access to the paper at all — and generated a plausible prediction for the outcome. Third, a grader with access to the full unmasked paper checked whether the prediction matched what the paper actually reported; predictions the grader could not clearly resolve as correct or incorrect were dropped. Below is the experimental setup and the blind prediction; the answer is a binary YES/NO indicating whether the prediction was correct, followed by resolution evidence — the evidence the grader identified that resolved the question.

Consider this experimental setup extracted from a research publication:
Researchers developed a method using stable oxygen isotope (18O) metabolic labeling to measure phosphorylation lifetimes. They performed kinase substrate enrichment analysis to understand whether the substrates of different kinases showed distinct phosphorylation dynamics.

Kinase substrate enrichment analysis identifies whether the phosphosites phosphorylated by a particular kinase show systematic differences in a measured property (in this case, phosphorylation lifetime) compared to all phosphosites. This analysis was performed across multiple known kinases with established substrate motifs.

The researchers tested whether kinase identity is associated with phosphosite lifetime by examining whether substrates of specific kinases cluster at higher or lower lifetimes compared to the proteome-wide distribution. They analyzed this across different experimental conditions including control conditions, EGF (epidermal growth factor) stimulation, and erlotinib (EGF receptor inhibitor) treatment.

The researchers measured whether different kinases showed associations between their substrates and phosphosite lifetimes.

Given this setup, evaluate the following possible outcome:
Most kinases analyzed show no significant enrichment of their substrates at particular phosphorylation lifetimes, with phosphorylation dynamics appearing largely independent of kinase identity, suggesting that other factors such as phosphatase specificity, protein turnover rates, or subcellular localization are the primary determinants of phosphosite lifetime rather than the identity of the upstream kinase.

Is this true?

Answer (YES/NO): NO